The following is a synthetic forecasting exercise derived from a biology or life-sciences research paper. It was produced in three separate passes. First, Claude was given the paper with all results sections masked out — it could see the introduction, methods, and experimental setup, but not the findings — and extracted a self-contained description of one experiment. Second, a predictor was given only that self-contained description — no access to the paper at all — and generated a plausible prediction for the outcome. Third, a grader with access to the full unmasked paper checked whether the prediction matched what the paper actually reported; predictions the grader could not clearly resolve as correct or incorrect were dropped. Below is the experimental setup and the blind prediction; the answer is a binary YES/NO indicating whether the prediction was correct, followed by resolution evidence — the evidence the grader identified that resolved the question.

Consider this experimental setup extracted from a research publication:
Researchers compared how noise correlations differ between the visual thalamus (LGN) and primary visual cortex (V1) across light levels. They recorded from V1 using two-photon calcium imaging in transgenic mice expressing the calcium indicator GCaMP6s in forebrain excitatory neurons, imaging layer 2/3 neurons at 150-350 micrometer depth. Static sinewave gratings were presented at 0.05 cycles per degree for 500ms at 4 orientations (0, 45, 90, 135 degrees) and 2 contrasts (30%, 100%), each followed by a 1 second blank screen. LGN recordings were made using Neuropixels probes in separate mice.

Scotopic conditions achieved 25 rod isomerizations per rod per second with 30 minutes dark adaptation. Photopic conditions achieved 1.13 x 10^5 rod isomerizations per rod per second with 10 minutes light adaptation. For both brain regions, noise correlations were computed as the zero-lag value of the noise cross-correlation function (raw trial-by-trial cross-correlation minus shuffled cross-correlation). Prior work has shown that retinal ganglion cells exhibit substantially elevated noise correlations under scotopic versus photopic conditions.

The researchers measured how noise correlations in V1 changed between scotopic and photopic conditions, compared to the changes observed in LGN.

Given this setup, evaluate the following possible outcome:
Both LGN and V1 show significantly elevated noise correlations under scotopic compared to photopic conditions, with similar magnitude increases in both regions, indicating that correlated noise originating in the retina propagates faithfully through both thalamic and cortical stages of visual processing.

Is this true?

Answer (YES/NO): NO